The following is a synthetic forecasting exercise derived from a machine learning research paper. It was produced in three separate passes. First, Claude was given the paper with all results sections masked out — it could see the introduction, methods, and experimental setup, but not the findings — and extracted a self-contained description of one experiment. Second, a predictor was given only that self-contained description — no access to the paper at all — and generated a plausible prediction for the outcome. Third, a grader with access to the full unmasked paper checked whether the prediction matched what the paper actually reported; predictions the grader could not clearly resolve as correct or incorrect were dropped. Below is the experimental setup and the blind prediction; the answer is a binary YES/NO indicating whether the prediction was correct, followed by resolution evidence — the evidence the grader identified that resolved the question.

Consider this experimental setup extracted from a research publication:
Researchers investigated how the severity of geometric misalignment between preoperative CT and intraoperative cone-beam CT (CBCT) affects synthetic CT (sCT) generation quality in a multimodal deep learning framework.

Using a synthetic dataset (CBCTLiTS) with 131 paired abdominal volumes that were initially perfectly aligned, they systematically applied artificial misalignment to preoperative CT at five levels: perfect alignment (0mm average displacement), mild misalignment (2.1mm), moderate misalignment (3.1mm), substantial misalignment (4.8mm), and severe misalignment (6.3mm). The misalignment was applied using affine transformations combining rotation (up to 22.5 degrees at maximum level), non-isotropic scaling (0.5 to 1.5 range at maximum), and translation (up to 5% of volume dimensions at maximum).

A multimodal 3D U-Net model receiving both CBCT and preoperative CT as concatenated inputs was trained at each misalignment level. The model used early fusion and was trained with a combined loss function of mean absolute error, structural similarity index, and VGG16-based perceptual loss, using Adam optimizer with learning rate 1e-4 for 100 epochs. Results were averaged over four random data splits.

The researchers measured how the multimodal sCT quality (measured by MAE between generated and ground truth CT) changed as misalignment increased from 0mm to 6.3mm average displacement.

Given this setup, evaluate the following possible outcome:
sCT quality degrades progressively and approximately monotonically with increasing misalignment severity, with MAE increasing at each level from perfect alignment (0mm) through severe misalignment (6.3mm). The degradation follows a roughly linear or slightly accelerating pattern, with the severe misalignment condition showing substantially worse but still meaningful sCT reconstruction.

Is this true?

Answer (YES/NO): NO